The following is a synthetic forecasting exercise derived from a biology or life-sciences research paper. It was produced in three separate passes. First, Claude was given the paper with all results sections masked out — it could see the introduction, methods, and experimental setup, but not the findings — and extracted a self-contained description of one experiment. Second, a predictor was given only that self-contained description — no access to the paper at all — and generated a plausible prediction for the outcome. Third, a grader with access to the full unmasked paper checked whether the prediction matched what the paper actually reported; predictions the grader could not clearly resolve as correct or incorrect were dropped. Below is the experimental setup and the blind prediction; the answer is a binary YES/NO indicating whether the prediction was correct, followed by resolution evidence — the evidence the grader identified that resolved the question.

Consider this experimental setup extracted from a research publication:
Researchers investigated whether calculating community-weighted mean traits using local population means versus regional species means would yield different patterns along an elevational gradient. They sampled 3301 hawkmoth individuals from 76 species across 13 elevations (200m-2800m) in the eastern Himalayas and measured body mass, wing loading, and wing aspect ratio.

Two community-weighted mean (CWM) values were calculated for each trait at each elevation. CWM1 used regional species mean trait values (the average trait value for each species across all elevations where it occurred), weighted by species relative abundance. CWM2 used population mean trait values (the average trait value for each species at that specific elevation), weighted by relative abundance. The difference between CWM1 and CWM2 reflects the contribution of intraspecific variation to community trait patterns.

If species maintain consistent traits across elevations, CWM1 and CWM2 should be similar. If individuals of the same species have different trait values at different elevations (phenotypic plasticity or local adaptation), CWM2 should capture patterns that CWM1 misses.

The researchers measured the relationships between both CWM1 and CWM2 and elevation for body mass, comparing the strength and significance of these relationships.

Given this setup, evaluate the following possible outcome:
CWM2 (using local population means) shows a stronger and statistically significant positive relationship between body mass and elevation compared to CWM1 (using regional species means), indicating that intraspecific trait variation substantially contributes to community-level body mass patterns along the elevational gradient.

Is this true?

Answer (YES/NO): NO